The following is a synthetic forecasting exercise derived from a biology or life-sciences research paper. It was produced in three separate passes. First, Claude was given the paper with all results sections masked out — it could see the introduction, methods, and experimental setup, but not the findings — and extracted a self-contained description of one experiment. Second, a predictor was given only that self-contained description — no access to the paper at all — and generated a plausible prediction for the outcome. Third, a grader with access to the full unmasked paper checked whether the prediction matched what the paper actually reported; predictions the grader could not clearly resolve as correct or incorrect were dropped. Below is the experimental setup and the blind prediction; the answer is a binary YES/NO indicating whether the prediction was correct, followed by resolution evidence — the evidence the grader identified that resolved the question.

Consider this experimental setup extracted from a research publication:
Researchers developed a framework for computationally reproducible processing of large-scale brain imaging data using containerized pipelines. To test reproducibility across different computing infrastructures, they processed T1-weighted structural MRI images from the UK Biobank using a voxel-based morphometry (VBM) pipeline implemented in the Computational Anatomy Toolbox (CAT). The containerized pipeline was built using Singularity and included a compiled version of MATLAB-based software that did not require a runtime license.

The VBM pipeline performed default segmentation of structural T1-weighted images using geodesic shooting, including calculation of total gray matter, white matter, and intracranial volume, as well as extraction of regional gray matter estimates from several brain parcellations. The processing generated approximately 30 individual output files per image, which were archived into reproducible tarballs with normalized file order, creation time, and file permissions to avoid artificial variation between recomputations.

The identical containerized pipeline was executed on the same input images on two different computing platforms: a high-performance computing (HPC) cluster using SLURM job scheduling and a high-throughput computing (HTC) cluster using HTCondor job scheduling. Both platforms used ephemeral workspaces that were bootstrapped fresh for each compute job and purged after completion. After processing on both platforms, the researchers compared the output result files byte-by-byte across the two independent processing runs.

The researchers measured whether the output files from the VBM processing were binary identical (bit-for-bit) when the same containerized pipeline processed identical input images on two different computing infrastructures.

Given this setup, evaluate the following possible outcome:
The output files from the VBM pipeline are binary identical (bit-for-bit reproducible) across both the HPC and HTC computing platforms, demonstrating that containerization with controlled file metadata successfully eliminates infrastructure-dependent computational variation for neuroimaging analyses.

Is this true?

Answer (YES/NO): NO